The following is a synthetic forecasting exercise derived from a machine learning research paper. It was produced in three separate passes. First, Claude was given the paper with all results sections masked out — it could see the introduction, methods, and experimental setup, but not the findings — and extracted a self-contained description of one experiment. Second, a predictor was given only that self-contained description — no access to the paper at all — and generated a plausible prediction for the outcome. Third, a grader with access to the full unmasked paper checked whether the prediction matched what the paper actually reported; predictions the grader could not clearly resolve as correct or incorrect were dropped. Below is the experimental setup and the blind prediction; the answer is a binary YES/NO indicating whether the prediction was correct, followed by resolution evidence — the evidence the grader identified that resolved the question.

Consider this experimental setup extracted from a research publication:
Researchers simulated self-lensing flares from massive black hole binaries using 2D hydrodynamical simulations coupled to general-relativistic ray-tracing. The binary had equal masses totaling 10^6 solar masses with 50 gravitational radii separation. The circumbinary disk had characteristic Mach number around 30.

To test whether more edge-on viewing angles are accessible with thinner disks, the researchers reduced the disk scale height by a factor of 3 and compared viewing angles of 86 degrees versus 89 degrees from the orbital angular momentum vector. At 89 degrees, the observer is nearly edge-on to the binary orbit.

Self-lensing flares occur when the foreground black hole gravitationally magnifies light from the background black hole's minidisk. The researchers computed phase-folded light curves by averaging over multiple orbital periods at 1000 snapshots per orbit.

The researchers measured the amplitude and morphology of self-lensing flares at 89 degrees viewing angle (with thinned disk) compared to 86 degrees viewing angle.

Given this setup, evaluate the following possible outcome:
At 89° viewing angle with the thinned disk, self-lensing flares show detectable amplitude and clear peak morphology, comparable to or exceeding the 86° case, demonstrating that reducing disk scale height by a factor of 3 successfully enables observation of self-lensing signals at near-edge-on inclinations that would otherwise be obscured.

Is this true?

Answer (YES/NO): YES